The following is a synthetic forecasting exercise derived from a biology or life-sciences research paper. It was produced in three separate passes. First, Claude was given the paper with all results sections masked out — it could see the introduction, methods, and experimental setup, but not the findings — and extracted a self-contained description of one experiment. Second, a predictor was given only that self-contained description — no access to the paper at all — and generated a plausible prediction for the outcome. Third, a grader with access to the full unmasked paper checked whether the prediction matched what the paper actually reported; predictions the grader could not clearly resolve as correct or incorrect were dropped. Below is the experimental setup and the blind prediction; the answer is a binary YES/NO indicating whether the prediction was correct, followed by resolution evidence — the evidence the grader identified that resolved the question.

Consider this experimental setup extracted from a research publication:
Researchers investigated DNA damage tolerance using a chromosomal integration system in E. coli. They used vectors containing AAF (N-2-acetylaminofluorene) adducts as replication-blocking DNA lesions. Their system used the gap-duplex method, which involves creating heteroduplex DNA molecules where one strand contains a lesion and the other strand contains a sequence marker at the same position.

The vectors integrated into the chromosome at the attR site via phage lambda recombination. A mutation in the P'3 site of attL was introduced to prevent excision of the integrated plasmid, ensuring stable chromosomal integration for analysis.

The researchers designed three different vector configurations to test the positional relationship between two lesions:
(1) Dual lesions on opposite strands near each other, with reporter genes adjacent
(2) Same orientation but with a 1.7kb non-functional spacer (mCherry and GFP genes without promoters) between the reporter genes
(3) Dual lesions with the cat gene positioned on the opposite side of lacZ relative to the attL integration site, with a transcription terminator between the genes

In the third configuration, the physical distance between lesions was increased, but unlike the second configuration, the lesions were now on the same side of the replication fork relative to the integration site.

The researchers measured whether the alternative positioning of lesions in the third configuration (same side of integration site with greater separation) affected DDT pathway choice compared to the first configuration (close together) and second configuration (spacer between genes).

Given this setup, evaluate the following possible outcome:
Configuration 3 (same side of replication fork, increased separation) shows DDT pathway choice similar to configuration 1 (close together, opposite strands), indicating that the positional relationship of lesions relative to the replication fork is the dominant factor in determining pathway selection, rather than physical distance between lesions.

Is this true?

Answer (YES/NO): NO